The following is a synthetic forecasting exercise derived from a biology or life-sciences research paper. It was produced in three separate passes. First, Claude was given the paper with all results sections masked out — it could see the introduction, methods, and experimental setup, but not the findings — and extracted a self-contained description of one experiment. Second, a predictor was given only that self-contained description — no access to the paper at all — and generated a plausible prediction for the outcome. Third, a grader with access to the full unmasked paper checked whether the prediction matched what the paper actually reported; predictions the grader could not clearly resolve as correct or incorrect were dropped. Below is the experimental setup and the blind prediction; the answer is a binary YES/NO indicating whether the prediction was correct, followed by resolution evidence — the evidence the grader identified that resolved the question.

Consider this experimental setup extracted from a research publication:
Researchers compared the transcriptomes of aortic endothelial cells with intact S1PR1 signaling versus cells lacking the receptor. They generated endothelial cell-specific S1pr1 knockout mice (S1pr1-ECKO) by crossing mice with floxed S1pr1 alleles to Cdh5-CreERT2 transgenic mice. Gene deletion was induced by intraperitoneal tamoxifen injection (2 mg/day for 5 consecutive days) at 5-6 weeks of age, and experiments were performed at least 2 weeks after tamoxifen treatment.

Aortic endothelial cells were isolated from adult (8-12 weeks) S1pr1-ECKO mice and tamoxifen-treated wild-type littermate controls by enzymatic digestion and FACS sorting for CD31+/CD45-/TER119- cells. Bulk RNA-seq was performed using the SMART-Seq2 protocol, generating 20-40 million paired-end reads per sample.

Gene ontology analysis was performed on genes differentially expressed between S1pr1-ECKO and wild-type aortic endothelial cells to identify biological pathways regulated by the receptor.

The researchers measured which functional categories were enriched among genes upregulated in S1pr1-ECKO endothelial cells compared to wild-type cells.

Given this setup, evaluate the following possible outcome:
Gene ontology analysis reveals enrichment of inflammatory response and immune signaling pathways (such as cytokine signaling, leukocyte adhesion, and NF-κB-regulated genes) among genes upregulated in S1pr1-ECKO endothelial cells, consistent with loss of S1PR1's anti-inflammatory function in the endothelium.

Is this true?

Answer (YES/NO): YES